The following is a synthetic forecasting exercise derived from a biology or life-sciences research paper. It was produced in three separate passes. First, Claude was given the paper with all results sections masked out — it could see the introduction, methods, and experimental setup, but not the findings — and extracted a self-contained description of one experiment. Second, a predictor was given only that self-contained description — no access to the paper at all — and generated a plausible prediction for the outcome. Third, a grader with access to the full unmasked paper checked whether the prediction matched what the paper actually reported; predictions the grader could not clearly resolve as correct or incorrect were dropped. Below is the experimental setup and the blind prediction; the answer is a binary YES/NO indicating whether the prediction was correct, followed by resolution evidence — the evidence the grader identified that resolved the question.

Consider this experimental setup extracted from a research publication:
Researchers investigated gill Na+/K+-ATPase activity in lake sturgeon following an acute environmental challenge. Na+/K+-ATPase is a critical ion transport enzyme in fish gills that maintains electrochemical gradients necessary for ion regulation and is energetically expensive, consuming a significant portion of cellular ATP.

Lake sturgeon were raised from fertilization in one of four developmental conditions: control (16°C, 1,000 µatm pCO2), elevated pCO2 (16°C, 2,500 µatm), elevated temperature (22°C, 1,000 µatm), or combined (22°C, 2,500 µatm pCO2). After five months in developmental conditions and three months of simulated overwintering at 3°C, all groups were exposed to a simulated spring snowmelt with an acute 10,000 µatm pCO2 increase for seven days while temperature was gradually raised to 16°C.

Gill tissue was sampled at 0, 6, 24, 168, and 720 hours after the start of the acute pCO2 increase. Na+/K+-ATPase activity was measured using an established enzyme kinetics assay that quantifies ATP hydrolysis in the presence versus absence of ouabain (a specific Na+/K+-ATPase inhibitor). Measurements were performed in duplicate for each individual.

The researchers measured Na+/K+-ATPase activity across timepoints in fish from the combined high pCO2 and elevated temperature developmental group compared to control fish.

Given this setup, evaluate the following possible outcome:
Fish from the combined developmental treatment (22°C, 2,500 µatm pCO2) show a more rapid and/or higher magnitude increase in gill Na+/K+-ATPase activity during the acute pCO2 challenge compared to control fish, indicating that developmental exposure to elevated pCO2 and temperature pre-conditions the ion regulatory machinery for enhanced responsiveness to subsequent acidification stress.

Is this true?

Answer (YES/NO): NO